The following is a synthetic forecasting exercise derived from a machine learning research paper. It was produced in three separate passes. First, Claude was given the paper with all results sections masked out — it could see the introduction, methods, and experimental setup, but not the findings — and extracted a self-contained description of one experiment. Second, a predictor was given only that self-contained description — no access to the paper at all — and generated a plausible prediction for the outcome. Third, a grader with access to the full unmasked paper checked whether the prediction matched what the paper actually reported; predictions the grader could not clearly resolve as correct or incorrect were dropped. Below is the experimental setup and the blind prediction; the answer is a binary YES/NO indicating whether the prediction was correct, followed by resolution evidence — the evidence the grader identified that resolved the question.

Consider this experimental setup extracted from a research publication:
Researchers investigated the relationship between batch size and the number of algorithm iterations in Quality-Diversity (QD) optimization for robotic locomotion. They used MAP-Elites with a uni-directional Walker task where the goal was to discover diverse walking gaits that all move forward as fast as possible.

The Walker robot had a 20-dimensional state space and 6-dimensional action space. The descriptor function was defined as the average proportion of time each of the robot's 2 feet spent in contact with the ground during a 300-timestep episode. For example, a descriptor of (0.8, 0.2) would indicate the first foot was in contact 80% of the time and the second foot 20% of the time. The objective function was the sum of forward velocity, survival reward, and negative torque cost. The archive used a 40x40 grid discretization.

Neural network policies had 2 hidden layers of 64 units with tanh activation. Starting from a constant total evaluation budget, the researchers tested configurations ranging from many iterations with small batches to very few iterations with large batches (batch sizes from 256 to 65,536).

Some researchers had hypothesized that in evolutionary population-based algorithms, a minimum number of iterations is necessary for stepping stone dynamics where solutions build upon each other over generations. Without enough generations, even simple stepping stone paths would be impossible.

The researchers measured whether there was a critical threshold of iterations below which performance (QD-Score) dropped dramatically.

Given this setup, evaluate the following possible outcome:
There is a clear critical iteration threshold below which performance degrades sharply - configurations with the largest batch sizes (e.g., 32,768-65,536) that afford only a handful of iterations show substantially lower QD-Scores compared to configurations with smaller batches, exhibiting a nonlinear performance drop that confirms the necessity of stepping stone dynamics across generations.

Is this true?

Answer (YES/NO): NO